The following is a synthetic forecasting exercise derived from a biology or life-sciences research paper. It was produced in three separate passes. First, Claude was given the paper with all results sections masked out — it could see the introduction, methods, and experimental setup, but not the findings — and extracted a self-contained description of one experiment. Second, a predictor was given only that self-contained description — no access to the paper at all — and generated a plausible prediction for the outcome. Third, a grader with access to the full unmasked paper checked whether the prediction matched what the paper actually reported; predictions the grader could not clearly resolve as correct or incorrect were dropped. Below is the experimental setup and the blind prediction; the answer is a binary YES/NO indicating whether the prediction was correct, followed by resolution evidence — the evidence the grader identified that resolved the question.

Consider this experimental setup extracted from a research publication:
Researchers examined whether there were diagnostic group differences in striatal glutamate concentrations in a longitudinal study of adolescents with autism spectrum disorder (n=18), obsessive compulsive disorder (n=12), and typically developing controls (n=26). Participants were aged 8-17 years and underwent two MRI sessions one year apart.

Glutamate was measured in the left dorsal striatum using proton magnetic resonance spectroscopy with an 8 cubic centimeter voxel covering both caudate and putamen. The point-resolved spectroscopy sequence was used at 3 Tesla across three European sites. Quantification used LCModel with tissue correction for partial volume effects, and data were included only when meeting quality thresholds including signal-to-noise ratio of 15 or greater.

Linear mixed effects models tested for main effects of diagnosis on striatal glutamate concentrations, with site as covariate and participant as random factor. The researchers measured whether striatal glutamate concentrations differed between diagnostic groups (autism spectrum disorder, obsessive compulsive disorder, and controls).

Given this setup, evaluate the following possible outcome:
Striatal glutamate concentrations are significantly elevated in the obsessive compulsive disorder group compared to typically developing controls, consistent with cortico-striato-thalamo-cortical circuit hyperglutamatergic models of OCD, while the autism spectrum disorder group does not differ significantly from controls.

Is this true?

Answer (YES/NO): NO